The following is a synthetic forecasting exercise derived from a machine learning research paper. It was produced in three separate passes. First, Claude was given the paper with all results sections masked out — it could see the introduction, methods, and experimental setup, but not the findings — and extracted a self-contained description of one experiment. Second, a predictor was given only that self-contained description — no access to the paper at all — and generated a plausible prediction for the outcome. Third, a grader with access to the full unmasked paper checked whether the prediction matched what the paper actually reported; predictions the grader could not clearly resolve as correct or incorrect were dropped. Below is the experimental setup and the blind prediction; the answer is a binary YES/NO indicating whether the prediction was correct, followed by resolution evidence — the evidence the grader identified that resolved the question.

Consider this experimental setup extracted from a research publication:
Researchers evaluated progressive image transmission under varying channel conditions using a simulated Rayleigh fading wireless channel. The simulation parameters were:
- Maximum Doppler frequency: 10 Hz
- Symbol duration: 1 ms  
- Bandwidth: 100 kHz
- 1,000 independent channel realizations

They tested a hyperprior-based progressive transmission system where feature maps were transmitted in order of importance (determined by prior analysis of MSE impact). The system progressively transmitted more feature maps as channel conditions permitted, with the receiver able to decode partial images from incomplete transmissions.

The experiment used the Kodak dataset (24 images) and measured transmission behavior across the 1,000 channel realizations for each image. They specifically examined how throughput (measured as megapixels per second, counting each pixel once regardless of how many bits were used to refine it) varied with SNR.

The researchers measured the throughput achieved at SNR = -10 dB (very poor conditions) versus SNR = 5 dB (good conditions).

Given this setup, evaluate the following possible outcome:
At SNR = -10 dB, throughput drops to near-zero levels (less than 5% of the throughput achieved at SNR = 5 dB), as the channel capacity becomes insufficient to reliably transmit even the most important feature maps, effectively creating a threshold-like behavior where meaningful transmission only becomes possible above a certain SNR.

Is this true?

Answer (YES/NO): NO